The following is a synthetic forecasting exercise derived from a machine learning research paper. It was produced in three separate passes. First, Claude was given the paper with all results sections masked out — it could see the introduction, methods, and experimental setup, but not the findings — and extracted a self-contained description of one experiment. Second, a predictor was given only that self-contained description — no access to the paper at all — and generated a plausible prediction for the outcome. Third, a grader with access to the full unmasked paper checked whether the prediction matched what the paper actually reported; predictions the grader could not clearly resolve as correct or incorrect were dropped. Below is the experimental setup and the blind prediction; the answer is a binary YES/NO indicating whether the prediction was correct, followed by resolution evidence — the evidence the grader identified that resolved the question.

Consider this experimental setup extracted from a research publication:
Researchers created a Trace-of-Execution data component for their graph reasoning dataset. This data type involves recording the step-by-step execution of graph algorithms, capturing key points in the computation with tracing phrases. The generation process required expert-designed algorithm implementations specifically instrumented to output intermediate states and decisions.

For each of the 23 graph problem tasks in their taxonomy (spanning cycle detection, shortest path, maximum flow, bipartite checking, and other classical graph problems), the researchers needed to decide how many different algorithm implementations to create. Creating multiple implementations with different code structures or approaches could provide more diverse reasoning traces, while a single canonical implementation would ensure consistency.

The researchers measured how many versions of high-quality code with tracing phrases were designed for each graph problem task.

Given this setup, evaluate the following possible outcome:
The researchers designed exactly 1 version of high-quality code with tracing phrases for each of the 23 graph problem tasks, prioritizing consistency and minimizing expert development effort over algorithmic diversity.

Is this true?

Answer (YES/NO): NO